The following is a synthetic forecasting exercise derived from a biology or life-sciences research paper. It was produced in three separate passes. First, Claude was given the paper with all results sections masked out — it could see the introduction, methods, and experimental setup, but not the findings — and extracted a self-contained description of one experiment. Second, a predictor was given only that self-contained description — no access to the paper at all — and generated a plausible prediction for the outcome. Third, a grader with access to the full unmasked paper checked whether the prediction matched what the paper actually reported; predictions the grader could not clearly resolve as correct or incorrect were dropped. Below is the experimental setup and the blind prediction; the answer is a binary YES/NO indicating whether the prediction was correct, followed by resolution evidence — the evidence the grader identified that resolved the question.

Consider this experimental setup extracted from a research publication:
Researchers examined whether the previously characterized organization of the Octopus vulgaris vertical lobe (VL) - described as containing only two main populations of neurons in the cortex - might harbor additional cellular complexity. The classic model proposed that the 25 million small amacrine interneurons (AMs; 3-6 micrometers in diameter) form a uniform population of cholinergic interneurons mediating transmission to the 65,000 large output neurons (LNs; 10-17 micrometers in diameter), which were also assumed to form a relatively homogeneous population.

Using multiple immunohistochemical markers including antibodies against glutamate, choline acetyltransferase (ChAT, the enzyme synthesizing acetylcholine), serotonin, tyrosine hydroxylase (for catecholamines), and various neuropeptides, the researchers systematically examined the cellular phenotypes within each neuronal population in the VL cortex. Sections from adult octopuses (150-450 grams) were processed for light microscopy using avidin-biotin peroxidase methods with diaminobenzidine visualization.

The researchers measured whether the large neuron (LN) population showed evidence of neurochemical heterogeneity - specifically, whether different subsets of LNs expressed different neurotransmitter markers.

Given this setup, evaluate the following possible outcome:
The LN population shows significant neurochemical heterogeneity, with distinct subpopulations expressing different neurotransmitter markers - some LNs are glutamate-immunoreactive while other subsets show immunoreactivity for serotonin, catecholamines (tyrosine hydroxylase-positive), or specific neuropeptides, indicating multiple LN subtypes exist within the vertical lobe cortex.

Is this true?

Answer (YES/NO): NO